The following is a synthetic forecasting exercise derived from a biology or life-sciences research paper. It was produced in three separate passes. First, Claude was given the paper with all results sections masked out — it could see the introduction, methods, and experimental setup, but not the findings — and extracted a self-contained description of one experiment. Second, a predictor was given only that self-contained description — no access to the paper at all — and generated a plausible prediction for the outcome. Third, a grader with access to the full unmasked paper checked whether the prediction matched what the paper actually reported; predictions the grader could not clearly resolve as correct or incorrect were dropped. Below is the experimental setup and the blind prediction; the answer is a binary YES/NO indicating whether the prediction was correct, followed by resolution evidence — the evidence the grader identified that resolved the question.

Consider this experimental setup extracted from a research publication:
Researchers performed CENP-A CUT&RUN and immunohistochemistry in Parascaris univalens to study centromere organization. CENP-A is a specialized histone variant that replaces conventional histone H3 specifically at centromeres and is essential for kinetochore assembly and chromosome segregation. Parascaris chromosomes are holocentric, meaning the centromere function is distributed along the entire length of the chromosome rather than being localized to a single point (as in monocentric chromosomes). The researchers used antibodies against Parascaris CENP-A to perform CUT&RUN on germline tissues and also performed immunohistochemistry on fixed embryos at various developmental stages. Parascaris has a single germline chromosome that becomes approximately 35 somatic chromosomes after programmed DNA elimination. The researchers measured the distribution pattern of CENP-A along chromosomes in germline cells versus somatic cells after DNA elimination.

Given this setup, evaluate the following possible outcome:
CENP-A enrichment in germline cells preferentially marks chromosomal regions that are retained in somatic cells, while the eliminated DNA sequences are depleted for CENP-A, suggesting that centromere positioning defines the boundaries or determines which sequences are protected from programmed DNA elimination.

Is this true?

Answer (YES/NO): NO